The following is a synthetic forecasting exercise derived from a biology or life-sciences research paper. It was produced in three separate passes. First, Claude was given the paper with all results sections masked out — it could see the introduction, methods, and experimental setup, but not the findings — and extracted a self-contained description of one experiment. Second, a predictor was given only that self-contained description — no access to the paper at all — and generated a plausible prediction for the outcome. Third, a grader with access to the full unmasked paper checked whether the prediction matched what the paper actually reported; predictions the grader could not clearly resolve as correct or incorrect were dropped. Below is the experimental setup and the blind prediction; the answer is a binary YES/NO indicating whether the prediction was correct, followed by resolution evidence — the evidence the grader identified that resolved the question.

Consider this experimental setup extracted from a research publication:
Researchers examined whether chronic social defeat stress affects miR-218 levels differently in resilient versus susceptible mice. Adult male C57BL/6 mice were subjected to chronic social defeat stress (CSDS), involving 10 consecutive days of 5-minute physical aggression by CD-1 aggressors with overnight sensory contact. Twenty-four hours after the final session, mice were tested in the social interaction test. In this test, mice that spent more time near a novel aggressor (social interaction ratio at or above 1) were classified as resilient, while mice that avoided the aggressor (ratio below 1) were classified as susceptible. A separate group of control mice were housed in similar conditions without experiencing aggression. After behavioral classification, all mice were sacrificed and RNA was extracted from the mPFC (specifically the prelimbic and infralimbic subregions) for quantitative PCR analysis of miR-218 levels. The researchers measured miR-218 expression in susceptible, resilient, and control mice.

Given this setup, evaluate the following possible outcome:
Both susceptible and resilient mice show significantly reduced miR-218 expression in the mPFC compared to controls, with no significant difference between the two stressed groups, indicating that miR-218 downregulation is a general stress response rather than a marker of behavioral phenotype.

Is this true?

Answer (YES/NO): NO